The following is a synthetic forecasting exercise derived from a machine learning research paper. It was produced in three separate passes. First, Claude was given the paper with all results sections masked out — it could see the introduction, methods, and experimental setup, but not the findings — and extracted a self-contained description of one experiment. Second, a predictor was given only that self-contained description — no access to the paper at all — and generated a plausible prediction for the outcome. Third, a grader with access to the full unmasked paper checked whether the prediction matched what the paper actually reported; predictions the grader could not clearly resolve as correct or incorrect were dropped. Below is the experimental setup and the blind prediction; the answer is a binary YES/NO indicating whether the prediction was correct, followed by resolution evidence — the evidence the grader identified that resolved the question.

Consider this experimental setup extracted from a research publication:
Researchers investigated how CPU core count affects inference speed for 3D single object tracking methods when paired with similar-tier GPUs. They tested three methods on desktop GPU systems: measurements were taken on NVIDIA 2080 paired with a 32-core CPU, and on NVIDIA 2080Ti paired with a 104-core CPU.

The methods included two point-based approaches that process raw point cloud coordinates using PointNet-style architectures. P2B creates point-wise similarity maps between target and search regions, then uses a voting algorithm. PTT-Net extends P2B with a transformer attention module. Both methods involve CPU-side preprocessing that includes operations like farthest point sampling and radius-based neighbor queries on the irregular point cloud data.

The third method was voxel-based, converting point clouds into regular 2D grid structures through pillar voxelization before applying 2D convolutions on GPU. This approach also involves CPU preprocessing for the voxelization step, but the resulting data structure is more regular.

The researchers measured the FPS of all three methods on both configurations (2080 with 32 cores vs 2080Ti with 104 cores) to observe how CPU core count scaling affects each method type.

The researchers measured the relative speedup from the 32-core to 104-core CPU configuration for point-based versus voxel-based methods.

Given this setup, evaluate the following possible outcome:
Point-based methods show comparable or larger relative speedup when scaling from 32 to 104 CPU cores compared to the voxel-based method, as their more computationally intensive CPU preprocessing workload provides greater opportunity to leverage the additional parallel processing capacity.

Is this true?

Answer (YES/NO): YES